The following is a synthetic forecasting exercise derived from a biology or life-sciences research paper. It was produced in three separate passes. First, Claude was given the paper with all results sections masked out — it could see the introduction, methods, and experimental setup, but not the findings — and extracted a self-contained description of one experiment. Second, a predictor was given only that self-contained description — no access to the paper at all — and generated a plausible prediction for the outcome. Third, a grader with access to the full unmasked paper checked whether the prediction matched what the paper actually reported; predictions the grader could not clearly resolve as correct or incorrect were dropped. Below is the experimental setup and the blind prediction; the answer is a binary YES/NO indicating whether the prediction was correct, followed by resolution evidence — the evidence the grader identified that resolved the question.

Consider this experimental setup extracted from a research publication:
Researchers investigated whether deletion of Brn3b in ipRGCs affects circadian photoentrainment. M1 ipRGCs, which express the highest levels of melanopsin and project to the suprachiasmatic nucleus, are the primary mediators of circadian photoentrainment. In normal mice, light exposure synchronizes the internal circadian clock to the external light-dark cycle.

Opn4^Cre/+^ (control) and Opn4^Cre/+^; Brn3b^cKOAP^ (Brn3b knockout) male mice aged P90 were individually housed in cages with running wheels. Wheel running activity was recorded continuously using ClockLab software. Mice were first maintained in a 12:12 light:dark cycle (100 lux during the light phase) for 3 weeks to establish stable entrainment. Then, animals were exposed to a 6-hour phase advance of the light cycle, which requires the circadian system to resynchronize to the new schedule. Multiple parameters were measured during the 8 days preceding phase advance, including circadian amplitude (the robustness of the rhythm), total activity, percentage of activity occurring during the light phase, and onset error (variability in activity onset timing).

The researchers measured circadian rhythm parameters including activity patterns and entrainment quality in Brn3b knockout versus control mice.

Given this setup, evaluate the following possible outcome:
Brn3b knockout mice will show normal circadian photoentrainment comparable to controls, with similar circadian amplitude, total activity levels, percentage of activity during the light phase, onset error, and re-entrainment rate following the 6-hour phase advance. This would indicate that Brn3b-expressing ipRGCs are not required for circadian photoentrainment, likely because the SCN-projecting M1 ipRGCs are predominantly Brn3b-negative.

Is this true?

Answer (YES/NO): NO